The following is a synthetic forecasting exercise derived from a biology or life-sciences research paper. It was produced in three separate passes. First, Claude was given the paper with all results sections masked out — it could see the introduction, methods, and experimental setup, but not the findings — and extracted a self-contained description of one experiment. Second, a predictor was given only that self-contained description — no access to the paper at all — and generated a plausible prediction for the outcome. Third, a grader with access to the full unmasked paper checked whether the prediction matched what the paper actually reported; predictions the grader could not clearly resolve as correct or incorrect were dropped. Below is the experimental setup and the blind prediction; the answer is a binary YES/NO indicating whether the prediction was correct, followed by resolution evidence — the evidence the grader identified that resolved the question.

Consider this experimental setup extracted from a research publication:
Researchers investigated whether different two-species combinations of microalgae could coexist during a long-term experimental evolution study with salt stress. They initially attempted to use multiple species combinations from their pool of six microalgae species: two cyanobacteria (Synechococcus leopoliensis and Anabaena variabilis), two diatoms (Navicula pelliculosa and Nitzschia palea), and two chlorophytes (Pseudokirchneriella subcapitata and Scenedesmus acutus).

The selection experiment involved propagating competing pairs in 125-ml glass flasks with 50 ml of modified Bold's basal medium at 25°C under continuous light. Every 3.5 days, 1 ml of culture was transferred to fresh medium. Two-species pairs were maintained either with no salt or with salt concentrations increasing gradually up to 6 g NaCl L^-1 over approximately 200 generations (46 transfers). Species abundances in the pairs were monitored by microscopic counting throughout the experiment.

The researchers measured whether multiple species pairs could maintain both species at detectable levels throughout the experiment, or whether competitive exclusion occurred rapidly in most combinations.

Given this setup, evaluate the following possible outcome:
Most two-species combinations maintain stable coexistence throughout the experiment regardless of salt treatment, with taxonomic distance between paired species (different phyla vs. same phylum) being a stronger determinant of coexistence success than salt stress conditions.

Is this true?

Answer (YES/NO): NO